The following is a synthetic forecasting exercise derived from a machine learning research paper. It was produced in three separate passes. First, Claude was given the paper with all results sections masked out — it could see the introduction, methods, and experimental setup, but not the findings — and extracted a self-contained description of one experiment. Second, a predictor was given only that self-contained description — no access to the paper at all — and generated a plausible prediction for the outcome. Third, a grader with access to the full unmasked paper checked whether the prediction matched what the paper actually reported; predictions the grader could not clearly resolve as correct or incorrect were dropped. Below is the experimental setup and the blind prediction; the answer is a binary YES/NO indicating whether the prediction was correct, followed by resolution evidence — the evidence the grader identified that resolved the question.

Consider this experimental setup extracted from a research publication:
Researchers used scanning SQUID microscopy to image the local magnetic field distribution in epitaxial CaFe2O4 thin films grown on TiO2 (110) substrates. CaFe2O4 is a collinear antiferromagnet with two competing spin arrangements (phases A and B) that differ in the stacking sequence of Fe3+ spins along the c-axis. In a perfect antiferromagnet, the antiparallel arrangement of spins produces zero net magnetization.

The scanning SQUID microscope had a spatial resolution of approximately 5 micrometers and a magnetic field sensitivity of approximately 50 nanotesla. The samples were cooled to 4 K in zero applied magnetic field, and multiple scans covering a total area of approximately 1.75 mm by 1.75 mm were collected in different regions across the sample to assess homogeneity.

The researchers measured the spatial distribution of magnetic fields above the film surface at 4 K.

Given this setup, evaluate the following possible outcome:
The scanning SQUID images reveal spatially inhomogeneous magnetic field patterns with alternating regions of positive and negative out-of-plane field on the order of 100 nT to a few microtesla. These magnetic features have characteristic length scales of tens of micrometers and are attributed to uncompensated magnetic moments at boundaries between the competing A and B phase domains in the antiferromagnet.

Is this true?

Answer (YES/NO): NO